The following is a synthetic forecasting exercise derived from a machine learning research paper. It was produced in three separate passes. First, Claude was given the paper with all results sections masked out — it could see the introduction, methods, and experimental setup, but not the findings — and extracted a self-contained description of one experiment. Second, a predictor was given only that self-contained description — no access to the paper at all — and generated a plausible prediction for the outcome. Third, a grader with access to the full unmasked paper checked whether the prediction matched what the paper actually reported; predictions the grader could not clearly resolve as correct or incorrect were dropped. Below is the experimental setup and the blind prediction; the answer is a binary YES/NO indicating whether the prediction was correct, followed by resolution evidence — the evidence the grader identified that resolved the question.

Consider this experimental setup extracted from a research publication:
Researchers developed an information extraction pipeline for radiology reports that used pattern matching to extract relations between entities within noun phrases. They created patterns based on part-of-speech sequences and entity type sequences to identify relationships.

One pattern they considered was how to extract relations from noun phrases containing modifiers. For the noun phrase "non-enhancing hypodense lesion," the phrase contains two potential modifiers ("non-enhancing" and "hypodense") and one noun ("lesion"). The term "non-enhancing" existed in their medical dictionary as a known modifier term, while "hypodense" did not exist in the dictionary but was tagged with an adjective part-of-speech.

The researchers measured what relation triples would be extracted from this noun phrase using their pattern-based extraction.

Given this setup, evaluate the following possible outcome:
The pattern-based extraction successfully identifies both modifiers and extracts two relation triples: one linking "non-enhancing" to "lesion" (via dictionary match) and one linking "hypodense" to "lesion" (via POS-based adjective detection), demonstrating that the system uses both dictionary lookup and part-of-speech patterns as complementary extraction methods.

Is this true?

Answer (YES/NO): YES